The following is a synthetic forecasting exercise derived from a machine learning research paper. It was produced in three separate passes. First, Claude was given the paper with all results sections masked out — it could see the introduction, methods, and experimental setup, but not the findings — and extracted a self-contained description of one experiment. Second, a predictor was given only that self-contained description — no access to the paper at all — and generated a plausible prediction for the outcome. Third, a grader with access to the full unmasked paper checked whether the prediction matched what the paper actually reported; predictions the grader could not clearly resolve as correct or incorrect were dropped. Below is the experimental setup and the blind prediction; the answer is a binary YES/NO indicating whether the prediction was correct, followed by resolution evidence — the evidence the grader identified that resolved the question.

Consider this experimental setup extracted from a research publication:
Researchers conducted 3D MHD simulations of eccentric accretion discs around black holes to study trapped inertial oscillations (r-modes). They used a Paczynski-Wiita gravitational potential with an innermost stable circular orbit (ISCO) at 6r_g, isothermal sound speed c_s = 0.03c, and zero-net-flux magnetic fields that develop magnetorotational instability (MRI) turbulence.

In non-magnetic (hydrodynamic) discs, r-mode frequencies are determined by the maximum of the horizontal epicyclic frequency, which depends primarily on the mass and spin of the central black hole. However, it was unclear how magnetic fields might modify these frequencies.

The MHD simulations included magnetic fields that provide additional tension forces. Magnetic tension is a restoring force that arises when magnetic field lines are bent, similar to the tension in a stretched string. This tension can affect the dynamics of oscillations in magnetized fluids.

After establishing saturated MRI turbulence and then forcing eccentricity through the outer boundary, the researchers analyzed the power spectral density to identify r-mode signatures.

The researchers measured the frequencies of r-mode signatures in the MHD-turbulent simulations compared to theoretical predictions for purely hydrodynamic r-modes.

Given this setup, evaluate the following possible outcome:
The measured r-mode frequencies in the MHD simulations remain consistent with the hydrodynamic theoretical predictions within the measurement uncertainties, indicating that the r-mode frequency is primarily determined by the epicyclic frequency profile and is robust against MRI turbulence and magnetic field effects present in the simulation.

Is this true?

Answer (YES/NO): NO